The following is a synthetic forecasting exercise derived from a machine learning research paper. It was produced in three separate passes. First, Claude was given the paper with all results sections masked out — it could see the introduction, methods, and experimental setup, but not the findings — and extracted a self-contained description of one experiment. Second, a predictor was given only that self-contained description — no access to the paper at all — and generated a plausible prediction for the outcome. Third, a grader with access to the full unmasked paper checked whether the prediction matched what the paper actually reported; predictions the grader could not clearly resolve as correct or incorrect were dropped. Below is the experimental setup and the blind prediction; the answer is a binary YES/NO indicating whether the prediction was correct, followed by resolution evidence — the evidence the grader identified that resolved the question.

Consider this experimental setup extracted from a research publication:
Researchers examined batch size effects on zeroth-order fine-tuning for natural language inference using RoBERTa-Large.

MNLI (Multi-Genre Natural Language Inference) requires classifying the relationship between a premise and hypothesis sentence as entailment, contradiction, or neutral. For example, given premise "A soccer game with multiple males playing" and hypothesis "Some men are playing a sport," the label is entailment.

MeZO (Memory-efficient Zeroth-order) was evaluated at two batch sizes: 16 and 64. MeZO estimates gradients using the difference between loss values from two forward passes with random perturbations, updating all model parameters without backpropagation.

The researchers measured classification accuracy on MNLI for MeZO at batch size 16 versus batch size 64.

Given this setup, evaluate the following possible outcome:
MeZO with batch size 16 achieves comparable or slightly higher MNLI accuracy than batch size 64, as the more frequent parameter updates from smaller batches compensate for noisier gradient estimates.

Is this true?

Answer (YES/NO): YES